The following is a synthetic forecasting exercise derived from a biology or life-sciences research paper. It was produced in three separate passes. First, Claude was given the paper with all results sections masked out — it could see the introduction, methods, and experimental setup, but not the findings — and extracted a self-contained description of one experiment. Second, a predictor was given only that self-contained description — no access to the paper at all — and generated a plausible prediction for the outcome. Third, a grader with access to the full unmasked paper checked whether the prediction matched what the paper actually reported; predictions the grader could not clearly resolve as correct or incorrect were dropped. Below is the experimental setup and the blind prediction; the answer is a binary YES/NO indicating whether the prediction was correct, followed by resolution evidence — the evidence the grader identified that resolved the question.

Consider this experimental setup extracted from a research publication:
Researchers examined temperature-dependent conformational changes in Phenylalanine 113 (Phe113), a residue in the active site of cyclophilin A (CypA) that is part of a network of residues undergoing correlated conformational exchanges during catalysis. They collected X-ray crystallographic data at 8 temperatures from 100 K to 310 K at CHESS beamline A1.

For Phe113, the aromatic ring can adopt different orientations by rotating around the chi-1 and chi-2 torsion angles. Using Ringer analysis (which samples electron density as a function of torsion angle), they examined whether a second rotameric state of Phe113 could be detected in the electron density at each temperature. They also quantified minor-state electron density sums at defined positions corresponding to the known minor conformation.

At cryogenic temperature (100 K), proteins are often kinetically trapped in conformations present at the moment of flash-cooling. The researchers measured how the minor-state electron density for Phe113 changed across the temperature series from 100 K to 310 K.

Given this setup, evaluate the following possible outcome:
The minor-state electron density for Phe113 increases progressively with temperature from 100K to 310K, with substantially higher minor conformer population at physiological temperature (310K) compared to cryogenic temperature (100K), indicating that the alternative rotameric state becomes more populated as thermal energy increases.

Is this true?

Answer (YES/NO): NO